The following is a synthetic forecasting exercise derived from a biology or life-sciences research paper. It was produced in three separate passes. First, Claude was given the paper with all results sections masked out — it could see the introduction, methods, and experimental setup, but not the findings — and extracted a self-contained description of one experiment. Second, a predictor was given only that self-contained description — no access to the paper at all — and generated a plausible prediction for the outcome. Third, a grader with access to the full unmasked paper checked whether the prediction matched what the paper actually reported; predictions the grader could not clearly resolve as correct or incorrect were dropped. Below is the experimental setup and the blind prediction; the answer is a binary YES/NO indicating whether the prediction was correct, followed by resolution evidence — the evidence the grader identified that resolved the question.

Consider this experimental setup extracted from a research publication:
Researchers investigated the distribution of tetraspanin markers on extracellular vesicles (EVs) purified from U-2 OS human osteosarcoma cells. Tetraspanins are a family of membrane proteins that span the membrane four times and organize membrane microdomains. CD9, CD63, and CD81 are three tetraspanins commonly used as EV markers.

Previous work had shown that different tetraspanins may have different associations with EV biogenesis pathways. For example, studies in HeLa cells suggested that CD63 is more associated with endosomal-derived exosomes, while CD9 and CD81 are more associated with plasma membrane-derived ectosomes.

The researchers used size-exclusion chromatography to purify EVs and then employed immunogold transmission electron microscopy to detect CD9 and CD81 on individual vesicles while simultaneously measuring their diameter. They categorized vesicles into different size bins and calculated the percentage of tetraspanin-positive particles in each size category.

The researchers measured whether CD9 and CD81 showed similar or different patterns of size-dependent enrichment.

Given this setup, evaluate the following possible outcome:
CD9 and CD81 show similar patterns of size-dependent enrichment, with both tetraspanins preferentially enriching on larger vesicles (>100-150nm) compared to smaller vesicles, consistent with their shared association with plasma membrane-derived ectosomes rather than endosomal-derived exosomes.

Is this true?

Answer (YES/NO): NO